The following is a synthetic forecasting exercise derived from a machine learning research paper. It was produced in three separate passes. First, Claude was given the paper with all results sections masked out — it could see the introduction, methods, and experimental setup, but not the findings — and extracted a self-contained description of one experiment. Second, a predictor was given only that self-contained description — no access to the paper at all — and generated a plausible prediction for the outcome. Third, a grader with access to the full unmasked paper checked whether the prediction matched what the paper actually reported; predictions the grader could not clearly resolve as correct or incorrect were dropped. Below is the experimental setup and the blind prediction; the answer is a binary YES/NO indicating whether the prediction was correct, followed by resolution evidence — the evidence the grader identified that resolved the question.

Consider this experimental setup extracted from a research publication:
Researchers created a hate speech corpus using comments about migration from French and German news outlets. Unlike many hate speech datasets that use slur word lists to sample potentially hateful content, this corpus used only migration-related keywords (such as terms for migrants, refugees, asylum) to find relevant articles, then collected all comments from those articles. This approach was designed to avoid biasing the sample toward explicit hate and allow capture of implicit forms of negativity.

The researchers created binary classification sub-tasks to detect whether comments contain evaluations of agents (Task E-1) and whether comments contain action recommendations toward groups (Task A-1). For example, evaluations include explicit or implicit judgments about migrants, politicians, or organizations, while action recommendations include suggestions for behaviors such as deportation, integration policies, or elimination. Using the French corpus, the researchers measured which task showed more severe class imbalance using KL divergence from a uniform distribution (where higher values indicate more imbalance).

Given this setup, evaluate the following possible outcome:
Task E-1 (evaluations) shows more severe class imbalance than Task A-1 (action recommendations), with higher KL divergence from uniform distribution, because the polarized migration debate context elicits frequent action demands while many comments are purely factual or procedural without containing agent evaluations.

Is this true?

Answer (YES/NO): YES